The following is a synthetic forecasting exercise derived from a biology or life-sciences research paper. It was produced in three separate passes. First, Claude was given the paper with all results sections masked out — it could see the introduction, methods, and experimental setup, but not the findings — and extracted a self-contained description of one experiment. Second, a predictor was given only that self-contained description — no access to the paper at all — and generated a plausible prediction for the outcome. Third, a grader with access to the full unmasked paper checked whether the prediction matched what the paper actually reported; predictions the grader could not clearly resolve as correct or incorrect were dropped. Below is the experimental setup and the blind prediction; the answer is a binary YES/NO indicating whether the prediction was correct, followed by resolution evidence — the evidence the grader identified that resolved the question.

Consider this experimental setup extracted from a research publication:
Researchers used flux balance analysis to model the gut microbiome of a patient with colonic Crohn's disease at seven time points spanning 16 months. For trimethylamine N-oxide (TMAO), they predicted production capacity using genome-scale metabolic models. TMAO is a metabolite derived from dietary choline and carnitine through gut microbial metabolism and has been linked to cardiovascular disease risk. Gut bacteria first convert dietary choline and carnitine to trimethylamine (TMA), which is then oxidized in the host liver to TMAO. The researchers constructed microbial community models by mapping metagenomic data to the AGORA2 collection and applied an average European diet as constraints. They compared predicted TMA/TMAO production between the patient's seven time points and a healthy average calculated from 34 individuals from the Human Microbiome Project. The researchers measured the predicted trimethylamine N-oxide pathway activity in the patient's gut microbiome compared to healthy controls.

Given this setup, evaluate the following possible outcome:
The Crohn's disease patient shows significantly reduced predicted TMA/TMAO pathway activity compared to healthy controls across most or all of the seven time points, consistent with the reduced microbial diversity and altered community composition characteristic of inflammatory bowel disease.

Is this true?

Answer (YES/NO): NO